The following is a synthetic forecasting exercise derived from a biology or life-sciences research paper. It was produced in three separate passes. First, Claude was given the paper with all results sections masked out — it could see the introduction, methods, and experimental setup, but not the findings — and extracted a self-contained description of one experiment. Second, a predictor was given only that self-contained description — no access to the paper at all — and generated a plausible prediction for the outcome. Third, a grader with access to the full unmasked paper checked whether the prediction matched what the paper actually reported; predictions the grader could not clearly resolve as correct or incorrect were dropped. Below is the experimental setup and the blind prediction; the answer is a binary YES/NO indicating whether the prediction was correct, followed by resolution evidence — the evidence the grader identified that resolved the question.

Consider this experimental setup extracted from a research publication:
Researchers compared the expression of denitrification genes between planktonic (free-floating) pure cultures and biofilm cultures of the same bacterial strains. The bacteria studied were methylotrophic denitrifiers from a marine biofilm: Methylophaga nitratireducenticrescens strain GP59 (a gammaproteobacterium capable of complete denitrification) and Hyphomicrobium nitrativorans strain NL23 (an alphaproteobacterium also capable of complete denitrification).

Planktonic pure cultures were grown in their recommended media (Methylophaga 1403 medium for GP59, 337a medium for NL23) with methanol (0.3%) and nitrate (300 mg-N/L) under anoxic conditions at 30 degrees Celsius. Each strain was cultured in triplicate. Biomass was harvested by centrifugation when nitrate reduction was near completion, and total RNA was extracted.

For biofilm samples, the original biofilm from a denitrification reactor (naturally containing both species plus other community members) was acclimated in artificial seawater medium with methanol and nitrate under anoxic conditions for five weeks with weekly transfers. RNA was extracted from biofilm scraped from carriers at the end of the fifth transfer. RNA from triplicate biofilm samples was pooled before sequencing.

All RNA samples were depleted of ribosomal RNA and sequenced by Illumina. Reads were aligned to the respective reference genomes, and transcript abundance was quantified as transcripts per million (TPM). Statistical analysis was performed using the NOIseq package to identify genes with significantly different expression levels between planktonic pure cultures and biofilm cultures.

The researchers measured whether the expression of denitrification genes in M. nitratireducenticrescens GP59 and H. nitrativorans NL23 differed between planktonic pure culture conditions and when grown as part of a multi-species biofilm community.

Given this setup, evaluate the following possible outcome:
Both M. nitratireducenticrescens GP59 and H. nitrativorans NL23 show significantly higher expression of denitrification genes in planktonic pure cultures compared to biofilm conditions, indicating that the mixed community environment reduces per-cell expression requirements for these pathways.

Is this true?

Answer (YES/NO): NO